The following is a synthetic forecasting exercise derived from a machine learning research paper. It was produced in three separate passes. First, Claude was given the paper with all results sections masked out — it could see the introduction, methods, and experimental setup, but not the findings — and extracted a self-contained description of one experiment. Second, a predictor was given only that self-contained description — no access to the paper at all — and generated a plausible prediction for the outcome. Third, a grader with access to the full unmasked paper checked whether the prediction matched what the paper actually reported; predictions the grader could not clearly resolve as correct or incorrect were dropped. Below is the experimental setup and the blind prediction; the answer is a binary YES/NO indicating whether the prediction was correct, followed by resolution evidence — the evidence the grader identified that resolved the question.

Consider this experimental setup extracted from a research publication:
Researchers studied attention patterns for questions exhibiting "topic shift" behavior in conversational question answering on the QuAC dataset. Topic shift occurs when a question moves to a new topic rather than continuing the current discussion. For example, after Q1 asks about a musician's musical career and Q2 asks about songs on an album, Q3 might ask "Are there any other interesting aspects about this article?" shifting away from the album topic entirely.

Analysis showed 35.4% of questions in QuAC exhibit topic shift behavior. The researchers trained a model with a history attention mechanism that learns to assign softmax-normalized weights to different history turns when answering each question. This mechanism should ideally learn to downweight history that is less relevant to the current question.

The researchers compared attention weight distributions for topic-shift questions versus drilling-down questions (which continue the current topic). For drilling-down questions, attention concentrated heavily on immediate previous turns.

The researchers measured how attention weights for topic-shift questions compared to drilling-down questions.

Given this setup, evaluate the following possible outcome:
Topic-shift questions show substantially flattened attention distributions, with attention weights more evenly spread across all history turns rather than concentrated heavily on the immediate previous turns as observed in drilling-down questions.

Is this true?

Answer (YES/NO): YES